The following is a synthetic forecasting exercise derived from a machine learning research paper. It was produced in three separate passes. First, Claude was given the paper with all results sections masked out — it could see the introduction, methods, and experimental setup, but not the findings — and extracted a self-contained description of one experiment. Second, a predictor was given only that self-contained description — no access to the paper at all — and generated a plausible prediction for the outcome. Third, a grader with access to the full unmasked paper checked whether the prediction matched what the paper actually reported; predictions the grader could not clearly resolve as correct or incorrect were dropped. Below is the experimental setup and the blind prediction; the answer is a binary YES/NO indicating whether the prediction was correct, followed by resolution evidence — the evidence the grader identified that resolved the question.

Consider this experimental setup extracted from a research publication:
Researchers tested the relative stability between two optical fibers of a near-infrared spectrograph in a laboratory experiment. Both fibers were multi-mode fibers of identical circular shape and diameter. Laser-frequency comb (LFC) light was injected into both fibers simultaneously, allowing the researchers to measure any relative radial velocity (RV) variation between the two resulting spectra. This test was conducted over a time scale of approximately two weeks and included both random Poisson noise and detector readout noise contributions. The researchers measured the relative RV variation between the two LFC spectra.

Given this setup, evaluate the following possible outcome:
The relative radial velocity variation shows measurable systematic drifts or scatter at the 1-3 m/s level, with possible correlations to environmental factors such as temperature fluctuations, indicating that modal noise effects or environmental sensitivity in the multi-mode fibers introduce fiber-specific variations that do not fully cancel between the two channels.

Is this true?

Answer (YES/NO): NO